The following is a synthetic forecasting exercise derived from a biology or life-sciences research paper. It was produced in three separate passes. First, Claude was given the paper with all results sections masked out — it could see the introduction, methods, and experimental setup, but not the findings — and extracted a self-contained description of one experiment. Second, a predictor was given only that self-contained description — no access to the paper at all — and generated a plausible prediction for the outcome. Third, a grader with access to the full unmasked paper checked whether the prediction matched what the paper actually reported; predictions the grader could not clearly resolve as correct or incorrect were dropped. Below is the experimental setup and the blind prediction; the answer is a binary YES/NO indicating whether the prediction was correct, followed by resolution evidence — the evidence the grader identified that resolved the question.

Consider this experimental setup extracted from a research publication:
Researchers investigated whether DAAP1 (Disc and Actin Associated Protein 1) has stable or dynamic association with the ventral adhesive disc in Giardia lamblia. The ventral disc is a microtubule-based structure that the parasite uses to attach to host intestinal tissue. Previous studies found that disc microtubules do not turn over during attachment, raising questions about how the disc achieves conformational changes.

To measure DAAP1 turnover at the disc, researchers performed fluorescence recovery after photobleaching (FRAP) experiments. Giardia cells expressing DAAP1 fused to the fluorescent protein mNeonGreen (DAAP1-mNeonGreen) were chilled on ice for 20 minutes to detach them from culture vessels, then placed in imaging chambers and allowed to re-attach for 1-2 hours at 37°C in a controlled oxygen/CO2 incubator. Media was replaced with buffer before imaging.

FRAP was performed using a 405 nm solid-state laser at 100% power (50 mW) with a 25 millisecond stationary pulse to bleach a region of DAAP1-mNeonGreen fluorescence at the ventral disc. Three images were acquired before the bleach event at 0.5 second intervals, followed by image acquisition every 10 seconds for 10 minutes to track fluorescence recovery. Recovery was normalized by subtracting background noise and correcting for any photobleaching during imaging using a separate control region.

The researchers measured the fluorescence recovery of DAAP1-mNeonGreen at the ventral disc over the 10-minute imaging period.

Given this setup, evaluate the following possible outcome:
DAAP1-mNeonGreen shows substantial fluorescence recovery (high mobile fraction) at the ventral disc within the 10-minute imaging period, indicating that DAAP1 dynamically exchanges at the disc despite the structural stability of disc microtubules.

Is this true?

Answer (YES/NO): NO